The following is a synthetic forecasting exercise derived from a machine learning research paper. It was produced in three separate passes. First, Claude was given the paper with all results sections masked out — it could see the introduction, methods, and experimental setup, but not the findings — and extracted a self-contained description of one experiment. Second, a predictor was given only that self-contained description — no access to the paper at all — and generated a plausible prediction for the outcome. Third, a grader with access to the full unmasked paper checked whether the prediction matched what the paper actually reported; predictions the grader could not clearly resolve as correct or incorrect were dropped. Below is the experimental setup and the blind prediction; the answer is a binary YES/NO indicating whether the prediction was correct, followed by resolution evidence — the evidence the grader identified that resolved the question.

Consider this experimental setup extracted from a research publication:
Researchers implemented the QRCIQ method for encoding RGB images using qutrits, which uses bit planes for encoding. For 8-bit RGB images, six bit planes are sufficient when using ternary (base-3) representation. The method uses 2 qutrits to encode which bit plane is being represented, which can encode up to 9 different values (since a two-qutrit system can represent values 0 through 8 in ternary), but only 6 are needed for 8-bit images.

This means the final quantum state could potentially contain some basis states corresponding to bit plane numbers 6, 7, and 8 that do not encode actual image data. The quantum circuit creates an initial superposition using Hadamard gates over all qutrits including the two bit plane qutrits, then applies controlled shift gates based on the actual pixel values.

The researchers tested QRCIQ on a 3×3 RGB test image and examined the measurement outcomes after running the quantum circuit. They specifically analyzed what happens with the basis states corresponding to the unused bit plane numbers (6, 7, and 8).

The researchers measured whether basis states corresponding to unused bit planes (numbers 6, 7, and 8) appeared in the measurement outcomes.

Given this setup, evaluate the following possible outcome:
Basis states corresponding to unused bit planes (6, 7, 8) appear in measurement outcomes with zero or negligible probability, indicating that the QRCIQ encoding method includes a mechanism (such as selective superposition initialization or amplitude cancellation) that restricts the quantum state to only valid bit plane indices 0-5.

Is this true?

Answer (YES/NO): NO